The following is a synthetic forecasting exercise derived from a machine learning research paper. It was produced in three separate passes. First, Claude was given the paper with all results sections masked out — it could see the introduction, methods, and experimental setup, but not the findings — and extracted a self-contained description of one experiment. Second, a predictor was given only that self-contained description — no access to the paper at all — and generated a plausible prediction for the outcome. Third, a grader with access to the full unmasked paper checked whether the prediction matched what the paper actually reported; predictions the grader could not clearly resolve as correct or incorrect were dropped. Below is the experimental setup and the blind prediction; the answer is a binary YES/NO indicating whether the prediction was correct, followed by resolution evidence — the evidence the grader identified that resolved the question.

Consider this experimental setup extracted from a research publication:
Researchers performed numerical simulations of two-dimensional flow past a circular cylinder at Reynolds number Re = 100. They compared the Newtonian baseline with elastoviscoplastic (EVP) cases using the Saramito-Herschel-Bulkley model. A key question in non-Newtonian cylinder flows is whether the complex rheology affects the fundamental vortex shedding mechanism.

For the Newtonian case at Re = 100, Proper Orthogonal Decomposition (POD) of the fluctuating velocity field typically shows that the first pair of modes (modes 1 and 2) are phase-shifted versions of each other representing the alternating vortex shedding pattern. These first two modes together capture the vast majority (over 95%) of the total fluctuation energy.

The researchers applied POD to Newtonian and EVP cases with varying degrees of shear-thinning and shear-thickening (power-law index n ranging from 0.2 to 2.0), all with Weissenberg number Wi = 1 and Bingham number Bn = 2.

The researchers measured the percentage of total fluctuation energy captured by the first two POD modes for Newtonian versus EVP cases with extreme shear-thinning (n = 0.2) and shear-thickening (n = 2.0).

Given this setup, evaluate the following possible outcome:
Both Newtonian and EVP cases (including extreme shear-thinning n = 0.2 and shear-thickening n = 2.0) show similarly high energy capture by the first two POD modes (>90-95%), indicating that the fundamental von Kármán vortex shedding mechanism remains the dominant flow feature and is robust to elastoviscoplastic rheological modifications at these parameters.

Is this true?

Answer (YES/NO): NO